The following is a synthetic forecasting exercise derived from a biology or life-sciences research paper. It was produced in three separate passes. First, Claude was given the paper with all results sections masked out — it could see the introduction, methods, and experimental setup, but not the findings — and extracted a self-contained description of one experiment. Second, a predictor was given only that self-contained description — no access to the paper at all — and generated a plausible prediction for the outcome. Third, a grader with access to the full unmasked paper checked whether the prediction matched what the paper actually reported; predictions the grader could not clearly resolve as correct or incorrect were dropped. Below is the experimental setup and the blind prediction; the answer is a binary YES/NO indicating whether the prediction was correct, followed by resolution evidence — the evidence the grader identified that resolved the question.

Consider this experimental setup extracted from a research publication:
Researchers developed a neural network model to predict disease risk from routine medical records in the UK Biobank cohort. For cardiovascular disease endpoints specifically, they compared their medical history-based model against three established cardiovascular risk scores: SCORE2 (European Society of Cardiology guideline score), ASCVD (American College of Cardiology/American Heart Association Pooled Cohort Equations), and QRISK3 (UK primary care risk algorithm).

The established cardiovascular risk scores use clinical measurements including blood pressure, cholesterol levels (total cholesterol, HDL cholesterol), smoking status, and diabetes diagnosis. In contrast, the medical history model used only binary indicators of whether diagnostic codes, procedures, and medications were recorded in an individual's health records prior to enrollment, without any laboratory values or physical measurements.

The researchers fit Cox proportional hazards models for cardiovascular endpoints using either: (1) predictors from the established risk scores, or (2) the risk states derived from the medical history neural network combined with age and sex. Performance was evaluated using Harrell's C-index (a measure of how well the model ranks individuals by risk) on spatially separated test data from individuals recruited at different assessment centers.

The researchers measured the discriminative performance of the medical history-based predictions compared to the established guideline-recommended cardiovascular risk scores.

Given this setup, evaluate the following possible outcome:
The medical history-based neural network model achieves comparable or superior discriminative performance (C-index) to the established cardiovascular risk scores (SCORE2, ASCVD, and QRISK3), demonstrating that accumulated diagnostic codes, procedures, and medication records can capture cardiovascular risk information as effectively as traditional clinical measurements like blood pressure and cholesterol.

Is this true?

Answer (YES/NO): YES